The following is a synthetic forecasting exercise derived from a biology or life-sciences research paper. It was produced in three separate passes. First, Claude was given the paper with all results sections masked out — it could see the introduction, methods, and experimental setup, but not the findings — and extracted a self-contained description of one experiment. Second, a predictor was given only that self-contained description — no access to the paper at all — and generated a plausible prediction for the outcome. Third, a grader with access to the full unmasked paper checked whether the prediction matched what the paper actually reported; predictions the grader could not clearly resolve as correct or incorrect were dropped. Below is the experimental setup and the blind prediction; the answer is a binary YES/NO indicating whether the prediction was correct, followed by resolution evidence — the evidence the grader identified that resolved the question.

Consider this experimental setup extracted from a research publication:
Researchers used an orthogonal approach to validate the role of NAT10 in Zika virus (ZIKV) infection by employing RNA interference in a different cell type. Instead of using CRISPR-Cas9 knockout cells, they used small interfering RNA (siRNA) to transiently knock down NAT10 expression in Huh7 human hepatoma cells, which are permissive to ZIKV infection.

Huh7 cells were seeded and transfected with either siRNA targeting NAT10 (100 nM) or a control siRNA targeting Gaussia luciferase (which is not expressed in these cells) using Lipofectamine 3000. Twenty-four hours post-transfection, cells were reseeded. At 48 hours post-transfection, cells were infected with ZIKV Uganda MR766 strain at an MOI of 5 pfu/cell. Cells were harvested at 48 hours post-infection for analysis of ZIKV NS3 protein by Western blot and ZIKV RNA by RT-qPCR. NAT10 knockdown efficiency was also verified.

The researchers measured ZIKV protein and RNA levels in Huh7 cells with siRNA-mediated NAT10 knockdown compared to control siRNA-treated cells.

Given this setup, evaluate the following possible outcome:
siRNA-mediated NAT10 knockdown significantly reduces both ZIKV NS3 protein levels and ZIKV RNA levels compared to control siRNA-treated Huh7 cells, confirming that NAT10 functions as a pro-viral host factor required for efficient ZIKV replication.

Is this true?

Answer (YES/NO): NO